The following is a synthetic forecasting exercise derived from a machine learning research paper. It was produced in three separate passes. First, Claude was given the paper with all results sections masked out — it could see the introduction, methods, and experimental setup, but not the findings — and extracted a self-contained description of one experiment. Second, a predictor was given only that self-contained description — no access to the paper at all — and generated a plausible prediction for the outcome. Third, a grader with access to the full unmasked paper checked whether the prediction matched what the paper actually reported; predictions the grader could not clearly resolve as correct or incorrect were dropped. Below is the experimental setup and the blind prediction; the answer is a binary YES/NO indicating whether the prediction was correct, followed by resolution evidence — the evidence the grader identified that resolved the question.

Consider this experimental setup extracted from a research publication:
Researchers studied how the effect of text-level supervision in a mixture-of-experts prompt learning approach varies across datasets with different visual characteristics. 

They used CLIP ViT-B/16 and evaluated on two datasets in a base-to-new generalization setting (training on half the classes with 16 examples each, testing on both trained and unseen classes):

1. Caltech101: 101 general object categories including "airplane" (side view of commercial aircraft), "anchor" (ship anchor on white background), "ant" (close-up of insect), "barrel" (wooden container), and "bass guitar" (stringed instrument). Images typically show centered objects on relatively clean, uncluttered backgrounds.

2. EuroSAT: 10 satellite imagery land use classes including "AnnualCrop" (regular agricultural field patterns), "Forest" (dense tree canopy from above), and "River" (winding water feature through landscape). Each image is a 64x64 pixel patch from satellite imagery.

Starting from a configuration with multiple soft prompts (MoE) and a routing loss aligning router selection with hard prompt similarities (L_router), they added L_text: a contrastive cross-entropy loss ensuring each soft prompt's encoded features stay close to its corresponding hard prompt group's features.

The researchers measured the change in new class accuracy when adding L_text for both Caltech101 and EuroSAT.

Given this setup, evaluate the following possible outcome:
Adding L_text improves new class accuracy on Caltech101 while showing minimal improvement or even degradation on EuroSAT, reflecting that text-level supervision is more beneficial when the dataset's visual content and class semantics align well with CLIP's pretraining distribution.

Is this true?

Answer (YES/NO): NO